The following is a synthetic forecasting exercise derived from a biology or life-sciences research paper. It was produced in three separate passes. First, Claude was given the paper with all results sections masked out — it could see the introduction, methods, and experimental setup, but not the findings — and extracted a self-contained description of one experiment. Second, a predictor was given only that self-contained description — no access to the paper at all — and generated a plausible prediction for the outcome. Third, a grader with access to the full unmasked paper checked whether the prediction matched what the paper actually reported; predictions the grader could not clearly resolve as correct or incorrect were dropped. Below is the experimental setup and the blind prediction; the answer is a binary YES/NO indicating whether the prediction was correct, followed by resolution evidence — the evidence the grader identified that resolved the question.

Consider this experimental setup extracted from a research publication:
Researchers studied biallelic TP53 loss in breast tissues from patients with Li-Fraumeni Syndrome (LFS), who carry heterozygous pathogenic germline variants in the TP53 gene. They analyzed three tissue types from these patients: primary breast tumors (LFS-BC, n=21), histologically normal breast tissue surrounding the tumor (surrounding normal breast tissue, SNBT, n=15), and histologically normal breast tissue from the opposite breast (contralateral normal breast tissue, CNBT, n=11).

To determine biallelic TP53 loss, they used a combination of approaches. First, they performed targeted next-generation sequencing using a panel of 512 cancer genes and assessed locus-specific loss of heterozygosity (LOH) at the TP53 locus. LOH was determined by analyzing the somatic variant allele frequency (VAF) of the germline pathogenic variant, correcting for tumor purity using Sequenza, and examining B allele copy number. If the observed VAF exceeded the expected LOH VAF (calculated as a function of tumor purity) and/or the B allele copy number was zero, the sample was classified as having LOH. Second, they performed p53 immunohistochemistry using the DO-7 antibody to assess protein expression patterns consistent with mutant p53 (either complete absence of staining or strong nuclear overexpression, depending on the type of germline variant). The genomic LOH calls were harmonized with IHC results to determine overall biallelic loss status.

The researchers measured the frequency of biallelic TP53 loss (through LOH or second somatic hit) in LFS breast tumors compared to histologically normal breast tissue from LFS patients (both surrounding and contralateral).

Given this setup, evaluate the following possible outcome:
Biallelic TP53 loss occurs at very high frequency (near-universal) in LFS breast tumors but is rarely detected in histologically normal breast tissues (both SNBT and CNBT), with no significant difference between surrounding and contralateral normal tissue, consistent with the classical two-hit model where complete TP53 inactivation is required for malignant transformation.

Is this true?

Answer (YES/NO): NO